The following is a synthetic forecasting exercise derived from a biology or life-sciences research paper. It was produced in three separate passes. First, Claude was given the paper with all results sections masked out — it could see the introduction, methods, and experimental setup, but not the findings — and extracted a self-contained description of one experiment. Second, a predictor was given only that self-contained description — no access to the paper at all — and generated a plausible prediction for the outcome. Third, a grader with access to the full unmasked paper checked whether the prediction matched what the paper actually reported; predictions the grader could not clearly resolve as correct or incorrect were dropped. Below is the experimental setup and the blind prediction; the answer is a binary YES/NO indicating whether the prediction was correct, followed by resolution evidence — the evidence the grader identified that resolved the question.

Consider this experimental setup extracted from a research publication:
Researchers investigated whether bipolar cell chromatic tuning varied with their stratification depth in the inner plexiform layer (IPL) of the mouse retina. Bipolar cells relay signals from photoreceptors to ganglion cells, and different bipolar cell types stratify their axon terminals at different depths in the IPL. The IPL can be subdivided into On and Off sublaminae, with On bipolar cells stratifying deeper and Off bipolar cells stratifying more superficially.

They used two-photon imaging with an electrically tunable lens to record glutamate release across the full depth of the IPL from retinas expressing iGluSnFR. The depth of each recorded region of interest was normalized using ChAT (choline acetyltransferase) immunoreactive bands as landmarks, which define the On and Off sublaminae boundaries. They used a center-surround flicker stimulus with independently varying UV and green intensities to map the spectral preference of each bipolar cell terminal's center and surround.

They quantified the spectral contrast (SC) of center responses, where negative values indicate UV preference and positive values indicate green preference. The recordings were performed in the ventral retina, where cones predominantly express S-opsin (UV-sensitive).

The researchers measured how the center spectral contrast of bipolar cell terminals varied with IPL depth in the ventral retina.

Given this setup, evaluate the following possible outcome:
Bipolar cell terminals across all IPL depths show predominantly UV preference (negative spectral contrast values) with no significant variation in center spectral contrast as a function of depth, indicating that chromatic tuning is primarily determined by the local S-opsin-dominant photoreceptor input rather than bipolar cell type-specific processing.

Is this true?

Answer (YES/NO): YES